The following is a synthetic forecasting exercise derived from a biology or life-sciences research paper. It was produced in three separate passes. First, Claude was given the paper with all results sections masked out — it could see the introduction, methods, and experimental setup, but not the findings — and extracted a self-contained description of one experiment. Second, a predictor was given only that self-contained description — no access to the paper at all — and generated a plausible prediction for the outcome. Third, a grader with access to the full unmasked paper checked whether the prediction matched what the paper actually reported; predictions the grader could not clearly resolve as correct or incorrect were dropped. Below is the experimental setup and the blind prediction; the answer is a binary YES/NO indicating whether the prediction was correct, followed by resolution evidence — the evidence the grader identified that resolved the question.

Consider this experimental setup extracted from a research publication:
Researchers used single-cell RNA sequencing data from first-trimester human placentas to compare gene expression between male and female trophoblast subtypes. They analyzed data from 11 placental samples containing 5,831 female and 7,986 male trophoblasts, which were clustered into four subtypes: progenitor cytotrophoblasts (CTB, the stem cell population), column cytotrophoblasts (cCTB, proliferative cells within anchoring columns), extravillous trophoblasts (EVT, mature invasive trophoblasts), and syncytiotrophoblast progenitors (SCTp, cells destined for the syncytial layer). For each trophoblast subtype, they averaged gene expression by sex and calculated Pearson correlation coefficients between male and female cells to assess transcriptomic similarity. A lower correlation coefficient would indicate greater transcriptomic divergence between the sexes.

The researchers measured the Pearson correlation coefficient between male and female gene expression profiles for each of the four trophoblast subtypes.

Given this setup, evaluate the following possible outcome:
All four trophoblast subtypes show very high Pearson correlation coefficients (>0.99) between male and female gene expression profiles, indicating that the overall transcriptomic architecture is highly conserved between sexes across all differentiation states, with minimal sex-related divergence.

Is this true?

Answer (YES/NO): NO